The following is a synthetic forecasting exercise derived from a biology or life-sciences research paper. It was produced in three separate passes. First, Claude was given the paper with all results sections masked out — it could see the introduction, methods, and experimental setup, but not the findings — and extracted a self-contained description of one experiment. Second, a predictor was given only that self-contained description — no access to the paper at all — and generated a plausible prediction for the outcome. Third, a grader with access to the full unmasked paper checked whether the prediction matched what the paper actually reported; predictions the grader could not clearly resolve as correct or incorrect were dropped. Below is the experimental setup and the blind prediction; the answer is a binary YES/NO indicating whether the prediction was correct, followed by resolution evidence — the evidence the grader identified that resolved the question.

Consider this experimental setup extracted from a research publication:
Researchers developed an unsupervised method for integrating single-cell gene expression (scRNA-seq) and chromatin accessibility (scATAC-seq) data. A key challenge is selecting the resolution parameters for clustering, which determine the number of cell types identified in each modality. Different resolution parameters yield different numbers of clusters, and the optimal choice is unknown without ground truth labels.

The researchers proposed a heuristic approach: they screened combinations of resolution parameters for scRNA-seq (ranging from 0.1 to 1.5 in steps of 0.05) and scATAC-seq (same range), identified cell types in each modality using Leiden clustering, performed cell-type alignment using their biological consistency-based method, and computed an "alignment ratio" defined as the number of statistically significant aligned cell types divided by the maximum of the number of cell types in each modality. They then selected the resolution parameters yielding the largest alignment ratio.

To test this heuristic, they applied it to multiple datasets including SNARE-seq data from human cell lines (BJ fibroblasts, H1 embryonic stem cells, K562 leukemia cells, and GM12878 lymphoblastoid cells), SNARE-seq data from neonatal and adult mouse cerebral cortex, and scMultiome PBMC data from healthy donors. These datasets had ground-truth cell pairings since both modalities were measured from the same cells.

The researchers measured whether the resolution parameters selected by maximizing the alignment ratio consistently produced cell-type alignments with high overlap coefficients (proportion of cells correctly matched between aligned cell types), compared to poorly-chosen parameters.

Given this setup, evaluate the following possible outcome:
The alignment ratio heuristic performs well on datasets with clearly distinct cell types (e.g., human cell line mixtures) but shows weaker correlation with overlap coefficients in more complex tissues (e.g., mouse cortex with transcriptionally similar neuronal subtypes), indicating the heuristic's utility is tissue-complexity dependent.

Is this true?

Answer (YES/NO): NO